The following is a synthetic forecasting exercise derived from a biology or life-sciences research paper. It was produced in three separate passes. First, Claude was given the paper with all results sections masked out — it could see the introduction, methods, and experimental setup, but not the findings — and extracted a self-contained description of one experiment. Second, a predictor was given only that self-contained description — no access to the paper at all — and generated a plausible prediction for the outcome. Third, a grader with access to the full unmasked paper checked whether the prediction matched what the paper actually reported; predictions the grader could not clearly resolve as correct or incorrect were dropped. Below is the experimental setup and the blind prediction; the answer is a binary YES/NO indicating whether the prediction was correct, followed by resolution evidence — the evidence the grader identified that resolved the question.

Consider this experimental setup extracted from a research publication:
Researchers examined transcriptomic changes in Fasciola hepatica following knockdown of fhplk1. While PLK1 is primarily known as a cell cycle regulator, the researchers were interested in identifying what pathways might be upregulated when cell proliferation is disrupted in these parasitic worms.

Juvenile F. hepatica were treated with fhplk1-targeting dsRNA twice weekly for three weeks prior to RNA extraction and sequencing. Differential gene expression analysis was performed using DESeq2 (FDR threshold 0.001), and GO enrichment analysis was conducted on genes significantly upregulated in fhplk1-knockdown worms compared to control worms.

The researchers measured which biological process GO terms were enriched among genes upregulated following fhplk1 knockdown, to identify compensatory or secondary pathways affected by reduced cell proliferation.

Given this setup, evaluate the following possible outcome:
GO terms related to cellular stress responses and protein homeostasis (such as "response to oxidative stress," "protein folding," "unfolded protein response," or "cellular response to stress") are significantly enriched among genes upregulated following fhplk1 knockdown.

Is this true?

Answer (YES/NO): NO